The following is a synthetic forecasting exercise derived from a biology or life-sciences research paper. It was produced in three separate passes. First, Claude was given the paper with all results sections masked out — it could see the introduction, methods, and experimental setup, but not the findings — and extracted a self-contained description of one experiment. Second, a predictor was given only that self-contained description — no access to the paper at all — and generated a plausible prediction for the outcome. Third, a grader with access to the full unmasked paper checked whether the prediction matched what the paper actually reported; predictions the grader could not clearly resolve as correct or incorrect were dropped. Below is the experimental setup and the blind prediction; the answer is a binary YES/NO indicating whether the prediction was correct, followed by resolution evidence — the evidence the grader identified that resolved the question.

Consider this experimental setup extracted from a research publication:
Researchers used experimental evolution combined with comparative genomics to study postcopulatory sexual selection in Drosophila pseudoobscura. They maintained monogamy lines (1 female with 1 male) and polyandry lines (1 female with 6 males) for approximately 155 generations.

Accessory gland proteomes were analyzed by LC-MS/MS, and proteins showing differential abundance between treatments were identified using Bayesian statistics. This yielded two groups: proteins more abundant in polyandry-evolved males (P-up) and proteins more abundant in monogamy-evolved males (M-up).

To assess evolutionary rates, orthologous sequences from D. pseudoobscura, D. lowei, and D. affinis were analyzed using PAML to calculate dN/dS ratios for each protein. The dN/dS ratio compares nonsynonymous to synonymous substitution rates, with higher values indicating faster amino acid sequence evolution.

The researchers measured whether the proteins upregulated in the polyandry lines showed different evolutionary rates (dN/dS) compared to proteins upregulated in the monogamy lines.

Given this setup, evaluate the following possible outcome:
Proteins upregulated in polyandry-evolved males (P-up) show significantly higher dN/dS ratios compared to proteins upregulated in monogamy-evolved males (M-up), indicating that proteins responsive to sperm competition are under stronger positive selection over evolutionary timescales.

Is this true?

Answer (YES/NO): NO